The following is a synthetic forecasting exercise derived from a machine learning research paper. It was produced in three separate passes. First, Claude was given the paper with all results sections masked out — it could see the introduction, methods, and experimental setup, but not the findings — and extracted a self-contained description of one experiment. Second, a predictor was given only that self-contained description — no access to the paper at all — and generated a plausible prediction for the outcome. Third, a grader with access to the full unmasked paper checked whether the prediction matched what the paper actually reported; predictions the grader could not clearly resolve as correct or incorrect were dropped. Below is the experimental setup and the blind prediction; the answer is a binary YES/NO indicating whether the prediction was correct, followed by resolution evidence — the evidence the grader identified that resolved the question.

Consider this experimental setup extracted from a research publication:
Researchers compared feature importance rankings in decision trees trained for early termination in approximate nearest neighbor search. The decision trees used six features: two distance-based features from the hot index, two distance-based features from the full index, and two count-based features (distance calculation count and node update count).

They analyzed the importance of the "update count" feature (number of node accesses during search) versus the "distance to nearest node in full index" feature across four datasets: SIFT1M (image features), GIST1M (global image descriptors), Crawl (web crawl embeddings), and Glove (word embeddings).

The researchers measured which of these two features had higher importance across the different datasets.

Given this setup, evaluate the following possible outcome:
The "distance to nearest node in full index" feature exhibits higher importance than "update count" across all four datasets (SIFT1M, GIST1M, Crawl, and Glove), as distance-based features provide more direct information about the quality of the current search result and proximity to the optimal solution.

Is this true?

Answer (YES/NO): NO